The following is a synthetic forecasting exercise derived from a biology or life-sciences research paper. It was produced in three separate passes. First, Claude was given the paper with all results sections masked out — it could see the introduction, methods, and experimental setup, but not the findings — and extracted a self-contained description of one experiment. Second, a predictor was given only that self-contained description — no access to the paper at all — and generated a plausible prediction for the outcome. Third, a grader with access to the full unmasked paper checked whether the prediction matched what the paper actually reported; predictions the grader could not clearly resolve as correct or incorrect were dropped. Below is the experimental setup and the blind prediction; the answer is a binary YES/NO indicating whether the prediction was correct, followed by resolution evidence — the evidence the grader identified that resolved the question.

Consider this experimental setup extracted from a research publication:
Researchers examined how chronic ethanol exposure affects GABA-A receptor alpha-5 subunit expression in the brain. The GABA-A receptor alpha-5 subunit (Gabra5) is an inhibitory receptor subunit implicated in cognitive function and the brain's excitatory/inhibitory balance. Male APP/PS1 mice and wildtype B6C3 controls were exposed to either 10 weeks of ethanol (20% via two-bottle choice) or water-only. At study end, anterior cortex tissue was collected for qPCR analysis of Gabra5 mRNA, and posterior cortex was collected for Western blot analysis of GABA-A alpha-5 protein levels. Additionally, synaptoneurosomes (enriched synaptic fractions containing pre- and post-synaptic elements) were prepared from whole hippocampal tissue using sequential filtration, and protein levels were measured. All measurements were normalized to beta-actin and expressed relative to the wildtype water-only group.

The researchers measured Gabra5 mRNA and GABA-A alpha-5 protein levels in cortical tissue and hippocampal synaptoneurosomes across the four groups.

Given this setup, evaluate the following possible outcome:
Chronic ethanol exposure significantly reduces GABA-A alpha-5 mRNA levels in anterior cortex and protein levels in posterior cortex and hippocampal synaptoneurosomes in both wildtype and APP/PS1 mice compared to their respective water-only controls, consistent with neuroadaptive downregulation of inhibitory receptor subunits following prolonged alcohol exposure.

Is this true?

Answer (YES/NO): NO